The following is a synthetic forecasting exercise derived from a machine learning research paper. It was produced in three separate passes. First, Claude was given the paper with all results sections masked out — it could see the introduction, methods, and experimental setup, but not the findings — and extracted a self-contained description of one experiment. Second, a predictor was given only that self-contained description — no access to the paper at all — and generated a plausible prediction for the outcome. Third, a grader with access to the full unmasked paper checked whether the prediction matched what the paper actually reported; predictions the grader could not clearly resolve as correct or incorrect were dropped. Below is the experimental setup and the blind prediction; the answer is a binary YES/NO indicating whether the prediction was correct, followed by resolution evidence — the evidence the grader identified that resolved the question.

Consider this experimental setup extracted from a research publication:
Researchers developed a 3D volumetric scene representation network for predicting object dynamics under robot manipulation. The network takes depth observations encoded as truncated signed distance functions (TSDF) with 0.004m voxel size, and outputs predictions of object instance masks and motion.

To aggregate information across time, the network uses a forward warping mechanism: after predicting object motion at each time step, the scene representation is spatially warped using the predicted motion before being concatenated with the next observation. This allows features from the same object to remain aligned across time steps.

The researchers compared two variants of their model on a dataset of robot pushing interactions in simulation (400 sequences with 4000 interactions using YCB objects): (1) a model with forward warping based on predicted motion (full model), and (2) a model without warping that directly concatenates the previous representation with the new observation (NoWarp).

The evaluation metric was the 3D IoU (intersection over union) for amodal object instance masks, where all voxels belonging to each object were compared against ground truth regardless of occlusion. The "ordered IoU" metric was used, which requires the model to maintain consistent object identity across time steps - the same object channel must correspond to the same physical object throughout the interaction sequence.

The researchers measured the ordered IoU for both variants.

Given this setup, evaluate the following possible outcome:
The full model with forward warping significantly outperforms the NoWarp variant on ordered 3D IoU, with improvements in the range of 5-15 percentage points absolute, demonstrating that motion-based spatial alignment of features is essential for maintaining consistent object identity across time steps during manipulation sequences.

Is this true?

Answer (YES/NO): NO